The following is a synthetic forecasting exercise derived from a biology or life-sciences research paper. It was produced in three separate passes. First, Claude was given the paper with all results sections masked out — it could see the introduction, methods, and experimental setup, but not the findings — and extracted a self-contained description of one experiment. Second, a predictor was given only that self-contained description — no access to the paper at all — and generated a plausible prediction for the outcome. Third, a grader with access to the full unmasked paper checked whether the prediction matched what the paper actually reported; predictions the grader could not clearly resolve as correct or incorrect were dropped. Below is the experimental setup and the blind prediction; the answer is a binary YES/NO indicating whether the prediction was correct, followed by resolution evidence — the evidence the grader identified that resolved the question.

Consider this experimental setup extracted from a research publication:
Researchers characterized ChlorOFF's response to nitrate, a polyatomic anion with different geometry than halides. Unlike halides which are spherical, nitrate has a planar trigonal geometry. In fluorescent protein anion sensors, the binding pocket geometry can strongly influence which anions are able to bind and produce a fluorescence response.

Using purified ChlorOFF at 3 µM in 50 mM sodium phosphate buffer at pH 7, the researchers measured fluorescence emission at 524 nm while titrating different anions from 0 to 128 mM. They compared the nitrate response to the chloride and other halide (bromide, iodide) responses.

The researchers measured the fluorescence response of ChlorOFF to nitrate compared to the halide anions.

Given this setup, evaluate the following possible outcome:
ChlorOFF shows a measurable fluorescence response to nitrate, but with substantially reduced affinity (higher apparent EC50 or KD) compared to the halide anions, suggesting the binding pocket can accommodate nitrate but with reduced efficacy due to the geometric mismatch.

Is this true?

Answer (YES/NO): NO